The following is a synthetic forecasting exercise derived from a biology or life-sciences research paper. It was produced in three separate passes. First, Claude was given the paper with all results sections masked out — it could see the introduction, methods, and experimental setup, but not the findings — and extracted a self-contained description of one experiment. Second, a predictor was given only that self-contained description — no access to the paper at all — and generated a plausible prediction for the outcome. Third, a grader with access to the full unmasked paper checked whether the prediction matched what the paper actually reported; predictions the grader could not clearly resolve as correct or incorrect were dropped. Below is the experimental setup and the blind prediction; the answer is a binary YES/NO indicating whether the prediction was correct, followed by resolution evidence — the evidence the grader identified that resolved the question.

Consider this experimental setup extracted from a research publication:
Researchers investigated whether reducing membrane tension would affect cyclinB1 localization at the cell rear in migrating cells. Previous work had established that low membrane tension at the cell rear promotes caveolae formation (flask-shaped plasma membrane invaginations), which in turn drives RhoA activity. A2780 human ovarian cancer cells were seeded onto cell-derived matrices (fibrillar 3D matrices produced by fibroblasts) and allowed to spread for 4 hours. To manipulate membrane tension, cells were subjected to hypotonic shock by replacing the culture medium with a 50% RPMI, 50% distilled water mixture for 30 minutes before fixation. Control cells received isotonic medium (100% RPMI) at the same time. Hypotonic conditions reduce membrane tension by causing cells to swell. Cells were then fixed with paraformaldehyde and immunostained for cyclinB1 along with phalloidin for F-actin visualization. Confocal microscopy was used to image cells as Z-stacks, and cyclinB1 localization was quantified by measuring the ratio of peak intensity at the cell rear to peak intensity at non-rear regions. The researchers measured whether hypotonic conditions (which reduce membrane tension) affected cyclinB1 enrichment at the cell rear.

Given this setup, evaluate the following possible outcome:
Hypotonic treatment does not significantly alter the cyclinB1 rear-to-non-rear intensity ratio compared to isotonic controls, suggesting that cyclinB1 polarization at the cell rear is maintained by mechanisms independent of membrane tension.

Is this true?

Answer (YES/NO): NO